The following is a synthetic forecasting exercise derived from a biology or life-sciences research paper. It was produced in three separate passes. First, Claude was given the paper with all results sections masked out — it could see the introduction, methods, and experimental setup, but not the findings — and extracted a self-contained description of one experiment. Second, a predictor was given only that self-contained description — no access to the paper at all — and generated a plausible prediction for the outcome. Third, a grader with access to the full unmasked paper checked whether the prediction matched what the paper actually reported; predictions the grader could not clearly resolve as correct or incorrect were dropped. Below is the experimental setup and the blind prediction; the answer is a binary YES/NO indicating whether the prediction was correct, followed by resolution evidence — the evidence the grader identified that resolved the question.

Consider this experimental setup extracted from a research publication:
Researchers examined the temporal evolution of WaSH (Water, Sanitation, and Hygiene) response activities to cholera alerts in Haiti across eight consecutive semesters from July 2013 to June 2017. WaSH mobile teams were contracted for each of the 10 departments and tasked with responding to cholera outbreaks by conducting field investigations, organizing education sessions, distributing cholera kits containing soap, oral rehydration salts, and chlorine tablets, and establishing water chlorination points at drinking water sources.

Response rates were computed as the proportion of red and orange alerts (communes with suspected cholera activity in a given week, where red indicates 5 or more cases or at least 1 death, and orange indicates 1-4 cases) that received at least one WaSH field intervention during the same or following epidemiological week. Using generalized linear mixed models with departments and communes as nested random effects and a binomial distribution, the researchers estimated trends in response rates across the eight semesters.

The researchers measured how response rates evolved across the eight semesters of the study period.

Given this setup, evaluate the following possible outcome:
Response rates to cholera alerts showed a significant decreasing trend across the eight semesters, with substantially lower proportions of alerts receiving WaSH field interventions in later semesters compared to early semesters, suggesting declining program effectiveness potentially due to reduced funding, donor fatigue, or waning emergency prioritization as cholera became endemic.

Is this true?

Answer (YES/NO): NO